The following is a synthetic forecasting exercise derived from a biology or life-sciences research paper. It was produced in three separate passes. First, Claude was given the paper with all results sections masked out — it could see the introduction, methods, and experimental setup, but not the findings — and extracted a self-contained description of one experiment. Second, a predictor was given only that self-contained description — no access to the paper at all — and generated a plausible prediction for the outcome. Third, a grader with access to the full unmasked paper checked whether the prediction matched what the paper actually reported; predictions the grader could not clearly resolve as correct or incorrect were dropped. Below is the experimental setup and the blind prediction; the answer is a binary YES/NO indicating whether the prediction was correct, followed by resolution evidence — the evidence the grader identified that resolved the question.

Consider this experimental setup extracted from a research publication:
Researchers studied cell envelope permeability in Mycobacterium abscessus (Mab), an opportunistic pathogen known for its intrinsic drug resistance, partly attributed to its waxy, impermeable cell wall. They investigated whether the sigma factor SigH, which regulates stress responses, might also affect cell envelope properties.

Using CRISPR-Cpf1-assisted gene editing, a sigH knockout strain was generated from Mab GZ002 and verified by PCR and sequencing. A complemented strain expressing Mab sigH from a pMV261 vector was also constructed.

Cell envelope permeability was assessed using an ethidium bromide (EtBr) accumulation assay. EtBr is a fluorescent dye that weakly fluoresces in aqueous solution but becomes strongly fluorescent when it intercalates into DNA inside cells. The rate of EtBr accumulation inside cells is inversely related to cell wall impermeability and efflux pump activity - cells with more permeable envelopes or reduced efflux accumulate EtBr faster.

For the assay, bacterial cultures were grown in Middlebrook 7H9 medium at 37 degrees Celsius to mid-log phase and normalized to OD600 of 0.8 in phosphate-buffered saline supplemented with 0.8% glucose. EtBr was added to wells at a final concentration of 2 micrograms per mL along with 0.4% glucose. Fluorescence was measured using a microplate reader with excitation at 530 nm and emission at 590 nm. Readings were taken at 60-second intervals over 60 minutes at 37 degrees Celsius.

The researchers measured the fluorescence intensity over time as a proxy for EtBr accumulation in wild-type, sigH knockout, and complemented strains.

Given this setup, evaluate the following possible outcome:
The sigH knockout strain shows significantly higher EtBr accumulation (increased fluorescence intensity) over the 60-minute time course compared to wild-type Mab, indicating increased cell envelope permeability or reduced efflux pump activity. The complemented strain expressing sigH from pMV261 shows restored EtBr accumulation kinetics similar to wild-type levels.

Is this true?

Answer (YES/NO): NO